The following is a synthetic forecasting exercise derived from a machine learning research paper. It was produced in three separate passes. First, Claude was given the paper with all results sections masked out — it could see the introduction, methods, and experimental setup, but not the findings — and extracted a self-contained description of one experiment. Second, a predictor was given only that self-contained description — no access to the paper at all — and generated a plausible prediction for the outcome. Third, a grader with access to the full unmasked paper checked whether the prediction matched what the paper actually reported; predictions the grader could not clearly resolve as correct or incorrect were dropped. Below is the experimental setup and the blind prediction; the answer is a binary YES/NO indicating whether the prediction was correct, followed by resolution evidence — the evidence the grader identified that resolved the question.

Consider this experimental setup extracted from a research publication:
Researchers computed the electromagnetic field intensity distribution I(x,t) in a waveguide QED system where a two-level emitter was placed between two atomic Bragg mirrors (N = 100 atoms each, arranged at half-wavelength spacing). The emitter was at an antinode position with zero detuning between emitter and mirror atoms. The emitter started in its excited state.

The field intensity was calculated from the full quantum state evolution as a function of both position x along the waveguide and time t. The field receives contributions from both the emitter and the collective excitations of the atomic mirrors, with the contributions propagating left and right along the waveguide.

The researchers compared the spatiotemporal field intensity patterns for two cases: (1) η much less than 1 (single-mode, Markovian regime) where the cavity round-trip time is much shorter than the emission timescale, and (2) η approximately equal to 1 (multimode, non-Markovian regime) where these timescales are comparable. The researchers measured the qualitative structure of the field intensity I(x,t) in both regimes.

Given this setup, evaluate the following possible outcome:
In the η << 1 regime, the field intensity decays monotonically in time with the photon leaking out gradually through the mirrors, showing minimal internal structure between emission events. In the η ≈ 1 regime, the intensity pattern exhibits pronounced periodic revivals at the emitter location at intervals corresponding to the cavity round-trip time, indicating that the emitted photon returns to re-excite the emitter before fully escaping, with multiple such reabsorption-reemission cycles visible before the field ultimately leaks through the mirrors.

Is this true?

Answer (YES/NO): NO